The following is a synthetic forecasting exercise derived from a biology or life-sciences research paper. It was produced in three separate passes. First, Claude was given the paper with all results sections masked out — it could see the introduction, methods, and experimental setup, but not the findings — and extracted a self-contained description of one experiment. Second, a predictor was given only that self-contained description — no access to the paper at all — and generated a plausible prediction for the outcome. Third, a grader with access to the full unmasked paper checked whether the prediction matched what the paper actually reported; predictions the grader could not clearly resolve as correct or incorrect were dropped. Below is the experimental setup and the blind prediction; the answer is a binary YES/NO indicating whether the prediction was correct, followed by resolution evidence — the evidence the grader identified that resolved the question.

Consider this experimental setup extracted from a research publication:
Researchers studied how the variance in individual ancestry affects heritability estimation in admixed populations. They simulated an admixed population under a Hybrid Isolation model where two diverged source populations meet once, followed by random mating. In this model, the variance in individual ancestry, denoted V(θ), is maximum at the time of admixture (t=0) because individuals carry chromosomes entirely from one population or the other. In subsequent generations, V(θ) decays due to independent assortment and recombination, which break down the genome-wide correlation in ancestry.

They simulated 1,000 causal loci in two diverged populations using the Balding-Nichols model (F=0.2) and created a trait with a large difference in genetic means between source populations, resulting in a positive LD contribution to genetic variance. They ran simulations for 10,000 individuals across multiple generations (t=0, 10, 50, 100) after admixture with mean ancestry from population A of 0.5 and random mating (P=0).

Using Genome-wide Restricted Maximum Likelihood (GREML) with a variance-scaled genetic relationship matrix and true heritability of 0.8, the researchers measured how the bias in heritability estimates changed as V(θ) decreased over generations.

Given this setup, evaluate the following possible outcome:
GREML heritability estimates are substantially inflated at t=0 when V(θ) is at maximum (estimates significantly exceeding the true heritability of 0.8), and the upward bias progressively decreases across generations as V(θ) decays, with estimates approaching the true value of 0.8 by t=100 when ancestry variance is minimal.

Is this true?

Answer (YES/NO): NO